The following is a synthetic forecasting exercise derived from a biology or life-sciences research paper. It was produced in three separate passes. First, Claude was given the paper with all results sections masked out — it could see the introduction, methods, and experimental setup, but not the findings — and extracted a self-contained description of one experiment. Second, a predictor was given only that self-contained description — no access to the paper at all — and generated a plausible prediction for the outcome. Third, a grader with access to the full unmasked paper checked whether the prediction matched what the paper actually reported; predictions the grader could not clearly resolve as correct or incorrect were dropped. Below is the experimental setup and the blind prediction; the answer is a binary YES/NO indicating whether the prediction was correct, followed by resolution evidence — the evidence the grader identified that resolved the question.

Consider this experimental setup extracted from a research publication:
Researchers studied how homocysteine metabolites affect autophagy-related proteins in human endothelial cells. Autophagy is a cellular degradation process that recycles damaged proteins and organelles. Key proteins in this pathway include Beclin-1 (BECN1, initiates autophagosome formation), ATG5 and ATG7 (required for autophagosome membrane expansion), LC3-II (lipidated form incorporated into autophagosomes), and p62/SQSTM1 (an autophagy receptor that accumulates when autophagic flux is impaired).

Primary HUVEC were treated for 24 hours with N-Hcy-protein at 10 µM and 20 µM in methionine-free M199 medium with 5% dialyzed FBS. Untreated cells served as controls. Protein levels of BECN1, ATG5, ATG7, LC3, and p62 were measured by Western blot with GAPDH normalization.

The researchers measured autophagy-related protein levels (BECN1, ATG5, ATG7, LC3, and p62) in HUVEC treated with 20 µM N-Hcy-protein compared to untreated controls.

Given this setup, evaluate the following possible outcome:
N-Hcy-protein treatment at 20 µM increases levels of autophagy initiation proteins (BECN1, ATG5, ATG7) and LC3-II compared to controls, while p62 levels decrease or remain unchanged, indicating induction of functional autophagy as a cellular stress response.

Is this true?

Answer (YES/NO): NO